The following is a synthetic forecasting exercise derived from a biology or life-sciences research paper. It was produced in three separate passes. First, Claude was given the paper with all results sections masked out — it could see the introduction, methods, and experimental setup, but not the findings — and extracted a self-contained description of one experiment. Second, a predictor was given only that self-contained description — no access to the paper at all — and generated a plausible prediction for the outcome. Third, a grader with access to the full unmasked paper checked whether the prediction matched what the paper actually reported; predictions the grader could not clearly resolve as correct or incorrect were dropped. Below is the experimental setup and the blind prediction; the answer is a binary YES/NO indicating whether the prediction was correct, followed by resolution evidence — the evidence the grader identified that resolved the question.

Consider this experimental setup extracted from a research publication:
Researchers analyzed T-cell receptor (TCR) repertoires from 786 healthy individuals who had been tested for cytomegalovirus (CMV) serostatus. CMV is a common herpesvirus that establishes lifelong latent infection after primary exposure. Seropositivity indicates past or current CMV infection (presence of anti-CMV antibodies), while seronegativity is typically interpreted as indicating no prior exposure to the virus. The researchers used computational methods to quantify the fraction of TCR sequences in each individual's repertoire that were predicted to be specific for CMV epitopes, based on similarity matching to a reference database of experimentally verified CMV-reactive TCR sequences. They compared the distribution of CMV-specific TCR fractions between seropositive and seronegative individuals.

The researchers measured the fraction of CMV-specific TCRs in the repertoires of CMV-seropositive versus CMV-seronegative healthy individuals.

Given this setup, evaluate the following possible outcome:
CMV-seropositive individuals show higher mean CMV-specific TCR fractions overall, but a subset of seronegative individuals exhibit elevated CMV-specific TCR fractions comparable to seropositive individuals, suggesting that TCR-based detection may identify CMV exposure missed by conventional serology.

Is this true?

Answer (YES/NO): YES